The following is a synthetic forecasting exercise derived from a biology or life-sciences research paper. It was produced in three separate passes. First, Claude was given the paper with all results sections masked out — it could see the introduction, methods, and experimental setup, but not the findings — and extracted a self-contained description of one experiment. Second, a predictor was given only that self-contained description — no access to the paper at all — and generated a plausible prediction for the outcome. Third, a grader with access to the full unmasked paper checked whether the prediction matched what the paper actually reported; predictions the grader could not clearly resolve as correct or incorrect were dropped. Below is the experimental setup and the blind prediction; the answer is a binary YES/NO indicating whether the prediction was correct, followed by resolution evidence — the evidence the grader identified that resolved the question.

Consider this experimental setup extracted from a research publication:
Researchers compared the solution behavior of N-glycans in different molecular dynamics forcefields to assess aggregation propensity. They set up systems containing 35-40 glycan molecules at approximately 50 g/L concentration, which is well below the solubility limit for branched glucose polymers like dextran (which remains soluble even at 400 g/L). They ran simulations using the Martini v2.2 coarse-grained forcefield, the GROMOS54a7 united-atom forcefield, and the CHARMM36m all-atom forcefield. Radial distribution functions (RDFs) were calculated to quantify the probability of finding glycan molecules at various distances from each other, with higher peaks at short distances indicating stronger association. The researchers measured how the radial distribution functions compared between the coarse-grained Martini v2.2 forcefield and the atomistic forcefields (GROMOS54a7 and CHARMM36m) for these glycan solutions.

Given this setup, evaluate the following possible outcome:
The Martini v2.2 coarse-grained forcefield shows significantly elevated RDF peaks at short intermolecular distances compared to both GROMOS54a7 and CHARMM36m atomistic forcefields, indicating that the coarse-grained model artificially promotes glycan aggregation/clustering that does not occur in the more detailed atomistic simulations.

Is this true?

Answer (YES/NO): NO